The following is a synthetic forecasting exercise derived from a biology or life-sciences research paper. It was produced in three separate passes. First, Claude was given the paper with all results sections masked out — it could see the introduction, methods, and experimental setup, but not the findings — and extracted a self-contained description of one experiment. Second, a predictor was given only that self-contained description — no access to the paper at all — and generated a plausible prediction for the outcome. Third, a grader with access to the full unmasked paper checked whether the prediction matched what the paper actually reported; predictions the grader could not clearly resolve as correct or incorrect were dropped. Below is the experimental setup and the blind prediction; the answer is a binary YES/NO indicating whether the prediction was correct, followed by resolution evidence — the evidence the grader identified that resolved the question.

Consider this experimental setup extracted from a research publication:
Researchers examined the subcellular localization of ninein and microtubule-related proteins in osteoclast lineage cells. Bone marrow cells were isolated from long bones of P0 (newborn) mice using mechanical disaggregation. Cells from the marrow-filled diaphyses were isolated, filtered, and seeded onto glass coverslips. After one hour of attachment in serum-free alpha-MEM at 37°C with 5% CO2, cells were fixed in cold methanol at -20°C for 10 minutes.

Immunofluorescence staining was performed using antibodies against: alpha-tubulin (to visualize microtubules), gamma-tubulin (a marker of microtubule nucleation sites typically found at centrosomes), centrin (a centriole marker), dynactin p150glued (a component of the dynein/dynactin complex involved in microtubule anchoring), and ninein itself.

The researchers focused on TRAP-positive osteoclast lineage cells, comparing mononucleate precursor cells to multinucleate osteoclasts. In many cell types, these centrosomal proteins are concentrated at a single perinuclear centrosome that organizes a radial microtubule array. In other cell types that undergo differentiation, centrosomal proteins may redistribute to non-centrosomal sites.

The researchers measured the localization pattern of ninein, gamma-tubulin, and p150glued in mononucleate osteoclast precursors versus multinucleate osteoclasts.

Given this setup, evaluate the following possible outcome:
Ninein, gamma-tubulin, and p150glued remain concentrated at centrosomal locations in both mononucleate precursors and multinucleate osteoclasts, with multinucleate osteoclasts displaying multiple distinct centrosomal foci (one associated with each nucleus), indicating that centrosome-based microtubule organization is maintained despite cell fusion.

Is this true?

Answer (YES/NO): NO